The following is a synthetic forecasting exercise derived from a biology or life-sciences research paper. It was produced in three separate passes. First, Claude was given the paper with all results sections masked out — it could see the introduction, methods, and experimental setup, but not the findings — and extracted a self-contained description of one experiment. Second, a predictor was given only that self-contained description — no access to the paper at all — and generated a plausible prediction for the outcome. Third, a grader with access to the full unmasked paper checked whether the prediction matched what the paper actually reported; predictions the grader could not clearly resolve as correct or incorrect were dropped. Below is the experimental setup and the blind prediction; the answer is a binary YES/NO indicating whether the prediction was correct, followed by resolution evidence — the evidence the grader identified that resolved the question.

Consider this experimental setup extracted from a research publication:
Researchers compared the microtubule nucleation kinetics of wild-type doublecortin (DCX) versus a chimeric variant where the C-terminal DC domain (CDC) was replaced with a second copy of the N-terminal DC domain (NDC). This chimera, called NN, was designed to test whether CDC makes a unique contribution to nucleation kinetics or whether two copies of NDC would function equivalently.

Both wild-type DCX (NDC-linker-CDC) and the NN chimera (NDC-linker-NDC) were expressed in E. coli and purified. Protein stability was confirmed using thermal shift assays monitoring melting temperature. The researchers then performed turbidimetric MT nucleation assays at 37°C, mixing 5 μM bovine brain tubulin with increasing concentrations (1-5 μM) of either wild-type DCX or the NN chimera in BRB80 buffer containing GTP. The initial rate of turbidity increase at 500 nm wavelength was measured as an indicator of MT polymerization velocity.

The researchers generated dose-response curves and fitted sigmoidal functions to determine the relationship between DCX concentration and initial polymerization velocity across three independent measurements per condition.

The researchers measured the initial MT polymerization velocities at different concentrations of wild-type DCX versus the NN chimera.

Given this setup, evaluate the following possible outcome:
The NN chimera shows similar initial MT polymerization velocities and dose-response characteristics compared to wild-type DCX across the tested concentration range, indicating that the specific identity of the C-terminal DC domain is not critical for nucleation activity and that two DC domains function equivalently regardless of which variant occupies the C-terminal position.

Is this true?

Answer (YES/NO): NO